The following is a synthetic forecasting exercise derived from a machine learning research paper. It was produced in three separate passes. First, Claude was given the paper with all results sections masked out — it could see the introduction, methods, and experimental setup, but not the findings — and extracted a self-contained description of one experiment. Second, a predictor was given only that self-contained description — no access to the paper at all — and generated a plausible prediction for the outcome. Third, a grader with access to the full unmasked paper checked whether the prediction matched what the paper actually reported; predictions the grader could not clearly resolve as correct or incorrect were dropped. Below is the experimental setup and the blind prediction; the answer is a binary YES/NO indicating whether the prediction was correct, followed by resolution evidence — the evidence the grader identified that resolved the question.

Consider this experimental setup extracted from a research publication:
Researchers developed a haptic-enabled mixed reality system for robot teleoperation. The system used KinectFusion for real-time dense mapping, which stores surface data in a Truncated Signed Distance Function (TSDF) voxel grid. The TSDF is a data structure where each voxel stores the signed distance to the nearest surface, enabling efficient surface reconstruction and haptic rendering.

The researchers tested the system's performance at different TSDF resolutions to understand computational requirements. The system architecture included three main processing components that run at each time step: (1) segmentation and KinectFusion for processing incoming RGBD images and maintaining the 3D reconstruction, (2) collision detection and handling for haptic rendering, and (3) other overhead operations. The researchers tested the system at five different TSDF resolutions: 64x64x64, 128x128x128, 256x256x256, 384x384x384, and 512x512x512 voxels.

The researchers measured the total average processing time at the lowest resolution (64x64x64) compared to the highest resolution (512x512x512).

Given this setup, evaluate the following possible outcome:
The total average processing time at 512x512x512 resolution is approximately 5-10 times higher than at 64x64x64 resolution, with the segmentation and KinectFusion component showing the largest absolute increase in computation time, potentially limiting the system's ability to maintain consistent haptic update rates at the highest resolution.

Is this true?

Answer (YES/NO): NO